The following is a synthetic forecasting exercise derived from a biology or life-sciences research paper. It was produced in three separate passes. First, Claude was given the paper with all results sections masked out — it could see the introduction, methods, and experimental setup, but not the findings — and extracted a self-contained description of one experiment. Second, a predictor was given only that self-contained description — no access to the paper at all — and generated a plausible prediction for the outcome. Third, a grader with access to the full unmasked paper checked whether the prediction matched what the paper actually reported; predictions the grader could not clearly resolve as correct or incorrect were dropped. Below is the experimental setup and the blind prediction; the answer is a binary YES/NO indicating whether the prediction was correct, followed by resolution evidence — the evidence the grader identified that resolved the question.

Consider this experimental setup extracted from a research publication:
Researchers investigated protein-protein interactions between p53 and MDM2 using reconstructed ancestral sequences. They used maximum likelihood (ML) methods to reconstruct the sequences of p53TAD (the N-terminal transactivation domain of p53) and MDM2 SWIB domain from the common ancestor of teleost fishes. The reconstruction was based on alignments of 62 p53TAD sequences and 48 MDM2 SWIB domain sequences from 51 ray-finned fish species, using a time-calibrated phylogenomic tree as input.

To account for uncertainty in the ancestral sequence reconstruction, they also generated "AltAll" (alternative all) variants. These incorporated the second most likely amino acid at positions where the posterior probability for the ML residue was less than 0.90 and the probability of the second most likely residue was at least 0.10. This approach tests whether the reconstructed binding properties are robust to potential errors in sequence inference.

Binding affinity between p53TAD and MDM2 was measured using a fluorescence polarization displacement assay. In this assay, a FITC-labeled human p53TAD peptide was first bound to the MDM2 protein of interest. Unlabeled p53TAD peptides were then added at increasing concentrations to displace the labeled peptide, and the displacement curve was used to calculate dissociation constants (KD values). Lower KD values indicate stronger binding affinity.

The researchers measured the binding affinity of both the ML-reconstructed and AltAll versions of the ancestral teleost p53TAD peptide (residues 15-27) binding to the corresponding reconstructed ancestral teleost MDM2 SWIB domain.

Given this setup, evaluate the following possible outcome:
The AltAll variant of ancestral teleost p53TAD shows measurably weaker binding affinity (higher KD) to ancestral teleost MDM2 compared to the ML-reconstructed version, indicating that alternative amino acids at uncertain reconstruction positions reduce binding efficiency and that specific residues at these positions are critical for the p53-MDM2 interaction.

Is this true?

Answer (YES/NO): NO